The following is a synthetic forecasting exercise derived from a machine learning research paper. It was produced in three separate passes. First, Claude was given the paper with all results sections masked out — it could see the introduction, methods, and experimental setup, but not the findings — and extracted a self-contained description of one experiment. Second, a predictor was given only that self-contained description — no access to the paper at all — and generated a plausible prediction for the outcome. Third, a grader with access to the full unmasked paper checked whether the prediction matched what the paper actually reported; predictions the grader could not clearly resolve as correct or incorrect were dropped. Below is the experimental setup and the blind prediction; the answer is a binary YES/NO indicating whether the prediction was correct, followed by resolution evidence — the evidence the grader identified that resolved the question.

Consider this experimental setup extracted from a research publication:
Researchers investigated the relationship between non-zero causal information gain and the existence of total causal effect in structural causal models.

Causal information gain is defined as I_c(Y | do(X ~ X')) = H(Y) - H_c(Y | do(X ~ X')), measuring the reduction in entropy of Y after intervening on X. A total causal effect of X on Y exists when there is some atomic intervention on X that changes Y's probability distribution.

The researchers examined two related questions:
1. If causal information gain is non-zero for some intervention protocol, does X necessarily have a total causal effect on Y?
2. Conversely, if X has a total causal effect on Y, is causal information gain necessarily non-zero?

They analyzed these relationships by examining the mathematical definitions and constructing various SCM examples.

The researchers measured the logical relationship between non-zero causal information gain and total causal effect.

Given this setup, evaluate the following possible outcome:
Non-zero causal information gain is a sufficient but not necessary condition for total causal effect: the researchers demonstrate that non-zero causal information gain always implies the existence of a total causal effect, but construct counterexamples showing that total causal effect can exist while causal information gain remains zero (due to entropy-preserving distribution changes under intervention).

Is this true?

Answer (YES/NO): YES